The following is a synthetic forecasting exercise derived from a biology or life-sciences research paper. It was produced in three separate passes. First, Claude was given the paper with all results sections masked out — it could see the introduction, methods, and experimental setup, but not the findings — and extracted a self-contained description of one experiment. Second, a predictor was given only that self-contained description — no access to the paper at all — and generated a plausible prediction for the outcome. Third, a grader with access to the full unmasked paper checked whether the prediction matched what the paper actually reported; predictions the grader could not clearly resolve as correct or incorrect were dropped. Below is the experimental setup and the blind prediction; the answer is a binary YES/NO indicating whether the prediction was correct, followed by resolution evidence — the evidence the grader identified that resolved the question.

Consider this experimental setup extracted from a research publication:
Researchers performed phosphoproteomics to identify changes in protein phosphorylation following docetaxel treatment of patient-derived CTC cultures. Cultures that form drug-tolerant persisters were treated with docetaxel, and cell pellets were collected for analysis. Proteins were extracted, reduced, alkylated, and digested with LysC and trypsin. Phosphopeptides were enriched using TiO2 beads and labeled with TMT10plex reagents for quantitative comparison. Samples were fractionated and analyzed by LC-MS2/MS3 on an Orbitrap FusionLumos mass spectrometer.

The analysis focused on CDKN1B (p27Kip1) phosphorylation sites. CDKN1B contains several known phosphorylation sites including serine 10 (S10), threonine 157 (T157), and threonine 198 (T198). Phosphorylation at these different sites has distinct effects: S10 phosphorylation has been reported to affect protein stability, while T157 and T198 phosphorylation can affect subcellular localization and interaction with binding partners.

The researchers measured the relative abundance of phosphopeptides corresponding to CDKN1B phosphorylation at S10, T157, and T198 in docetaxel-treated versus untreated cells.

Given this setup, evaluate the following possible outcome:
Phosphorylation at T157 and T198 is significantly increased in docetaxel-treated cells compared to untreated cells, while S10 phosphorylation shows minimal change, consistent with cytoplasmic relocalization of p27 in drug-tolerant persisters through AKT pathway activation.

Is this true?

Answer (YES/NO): NO